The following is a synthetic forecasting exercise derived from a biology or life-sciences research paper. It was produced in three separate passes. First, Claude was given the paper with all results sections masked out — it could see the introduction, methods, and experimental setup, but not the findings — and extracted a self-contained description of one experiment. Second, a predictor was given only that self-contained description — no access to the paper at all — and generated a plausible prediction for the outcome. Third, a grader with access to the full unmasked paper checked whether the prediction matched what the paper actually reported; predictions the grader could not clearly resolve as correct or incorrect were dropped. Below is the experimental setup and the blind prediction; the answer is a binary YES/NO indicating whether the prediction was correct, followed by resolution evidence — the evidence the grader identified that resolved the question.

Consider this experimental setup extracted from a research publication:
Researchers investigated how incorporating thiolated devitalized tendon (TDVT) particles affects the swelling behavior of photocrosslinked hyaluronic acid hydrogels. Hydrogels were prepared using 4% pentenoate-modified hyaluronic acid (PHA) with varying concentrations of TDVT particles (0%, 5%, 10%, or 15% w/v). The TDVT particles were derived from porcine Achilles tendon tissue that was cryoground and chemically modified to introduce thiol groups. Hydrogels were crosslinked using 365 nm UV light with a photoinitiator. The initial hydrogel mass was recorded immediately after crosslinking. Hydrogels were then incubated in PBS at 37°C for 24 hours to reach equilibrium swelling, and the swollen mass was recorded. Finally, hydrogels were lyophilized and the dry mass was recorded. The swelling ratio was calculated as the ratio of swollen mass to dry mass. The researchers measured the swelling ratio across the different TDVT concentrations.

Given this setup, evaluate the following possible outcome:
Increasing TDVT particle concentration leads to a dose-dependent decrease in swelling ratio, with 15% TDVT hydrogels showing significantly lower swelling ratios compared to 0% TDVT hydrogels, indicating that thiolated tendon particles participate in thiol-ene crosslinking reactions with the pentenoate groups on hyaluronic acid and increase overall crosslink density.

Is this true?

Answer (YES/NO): YES